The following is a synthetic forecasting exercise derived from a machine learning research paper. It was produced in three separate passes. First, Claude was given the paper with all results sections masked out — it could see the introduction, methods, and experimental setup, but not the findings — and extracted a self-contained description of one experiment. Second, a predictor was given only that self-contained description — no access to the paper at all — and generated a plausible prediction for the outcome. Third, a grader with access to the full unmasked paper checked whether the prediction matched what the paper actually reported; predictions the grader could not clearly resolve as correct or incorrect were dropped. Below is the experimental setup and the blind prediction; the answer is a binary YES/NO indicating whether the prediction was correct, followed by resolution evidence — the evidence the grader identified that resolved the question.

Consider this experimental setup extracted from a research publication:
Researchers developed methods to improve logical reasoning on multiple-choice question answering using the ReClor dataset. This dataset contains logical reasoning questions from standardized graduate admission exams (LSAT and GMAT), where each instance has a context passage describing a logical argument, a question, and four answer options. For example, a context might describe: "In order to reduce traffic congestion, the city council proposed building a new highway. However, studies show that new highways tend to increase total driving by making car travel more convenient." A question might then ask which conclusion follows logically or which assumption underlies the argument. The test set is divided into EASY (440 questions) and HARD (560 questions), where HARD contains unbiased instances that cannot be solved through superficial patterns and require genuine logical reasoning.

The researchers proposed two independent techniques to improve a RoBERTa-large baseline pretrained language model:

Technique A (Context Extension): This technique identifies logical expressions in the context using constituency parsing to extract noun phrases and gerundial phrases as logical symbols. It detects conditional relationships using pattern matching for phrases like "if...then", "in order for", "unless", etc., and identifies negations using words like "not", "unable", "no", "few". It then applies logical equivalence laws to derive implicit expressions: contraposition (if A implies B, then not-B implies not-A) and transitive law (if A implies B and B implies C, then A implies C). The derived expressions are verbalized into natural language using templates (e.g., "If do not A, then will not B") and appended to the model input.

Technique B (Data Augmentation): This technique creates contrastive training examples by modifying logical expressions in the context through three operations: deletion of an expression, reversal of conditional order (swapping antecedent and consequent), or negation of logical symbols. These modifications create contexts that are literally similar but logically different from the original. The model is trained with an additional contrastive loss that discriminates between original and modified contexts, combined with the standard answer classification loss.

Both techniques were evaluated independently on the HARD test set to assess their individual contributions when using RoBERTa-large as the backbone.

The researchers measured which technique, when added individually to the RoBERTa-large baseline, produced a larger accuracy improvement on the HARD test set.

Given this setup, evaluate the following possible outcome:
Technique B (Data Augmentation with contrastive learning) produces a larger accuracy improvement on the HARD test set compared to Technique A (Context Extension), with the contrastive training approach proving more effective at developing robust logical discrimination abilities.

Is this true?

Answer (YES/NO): YES